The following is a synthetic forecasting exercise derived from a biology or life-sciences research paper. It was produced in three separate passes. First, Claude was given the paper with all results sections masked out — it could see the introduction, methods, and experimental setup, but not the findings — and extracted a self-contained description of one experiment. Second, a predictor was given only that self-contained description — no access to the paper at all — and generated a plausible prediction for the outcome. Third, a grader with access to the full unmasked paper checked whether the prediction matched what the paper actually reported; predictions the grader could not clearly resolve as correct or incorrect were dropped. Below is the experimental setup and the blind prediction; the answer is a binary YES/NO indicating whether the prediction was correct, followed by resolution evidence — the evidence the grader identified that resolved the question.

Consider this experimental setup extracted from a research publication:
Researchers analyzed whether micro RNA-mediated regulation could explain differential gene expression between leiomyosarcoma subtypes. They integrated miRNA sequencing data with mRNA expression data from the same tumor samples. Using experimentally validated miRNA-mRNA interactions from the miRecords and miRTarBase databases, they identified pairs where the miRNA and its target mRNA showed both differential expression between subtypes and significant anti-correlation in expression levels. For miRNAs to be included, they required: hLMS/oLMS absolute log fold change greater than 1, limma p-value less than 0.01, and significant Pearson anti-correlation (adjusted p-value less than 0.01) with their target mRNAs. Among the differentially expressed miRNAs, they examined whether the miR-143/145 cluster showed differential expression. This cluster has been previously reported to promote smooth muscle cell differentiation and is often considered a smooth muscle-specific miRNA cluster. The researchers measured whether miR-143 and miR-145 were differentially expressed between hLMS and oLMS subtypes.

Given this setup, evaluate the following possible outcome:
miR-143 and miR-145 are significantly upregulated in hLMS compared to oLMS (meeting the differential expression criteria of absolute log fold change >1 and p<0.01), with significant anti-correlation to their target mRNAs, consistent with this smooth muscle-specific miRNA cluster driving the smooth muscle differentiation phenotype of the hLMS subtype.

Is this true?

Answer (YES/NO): NO